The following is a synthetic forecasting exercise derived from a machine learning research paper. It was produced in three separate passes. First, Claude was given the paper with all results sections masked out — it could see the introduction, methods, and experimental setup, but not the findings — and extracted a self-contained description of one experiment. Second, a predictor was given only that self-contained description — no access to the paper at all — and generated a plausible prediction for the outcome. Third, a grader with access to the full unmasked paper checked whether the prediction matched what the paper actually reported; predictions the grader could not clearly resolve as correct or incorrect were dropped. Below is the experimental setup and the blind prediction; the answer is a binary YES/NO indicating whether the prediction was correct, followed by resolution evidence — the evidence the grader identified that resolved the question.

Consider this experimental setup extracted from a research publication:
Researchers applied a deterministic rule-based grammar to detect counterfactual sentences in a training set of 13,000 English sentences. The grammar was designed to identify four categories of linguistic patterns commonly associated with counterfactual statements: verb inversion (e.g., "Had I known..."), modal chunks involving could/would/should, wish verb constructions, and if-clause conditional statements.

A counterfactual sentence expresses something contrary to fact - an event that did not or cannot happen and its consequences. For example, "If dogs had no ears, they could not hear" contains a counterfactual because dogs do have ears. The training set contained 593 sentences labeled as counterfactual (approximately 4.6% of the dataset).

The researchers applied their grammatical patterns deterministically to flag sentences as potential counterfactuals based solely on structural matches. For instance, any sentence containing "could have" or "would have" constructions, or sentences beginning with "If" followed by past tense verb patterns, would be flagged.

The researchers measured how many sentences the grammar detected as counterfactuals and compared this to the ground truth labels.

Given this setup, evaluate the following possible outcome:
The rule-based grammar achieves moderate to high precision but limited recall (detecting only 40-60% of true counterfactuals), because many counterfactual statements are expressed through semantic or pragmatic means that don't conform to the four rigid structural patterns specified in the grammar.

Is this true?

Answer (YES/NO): NO